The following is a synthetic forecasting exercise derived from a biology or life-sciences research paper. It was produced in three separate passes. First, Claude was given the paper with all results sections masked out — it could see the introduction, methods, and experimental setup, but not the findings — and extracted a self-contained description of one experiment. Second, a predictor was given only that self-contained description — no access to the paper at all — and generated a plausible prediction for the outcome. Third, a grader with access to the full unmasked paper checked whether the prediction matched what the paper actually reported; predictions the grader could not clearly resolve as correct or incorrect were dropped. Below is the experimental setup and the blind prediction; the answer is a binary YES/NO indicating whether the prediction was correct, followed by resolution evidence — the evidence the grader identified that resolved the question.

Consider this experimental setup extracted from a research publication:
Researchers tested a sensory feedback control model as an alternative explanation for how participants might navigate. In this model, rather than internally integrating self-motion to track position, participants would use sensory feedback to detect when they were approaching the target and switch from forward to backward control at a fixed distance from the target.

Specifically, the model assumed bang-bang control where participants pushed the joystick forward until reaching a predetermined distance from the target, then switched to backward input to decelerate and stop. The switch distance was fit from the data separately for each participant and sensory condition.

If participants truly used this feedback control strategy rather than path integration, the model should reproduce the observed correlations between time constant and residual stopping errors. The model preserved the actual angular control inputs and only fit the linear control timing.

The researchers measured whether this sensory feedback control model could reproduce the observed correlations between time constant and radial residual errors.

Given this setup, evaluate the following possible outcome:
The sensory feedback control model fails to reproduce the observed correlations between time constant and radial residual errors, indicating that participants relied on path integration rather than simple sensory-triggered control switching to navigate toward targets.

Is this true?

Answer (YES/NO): YES